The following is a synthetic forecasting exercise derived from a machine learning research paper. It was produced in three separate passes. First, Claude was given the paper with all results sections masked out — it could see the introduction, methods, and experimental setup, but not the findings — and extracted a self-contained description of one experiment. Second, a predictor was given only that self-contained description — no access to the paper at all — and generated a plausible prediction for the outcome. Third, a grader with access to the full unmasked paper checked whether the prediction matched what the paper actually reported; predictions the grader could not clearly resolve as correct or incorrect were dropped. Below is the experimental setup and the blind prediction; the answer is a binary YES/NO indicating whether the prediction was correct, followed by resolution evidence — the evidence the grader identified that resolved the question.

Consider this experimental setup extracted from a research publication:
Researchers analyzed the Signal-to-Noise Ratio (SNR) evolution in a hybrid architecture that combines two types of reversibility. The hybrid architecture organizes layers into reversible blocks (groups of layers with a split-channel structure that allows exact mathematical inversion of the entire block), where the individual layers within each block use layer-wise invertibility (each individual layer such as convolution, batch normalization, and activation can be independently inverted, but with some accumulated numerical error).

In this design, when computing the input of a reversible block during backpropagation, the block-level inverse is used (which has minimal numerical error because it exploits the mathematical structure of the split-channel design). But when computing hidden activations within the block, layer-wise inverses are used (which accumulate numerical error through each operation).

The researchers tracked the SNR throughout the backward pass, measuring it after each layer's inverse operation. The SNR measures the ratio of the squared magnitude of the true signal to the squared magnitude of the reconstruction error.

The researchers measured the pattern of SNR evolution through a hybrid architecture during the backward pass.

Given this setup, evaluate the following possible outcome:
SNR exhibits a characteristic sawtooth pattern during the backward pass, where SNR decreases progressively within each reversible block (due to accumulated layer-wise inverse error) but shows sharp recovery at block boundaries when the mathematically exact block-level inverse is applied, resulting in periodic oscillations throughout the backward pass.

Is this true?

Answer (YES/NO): YES